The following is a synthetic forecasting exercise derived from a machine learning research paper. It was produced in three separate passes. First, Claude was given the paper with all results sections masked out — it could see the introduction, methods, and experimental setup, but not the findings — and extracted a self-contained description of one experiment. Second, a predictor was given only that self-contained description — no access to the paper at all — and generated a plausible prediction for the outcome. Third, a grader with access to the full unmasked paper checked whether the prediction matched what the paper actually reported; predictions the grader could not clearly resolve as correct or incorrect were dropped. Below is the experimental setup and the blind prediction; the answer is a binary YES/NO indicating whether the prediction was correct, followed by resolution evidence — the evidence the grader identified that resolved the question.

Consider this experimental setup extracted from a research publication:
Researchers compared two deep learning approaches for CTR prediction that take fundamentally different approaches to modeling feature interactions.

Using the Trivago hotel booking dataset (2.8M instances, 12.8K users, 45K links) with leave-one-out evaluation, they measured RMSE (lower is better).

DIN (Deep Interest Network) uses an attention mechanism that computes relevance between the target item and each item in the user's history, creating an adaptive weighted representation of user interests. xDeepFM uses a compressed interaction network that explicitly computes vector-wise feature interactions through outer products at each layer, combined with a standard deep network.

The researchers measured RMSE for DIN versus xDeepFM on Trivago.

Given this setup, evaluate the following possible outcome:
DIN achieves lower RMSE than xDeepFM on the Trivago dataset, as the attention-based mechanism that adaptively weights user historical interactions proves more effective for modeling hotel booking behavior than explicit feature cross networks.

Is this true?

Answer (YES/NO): YES